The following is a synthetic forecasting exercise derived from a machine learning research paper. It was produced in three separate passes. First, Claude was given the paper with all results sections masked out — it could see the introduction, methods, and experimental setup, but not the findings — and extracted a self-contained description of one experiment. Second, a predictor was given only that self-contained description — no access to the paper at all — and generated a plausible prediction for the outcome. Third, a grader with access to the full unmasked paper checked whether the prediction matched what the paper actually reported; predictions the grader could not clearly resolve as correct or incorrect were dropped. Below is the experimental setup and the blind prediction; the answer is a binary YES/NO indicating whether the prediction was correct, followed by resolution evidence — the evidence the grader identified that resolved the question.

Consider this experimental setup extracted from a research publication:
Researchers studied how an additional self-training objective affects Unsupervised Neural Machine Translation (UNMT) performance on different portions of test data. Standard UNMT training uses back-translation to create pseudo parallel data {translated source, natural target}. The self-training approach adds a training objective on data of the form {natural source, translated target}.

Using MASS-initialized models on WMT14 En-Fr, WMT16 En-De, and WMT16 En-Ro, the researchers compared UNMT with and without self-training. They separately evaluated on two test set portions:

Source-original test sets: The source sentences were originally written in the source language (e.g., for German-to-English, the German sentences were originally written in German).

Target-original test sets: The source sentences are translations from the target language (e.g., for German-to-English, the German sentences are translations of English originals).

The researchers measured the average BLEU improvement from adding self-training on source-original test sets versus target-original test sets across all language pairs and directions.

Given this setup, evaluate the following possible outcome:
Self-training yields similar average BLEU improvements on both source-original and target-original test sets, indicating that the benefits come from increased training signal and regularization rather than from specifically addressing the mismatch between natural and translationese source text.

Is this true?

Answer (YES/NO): NO